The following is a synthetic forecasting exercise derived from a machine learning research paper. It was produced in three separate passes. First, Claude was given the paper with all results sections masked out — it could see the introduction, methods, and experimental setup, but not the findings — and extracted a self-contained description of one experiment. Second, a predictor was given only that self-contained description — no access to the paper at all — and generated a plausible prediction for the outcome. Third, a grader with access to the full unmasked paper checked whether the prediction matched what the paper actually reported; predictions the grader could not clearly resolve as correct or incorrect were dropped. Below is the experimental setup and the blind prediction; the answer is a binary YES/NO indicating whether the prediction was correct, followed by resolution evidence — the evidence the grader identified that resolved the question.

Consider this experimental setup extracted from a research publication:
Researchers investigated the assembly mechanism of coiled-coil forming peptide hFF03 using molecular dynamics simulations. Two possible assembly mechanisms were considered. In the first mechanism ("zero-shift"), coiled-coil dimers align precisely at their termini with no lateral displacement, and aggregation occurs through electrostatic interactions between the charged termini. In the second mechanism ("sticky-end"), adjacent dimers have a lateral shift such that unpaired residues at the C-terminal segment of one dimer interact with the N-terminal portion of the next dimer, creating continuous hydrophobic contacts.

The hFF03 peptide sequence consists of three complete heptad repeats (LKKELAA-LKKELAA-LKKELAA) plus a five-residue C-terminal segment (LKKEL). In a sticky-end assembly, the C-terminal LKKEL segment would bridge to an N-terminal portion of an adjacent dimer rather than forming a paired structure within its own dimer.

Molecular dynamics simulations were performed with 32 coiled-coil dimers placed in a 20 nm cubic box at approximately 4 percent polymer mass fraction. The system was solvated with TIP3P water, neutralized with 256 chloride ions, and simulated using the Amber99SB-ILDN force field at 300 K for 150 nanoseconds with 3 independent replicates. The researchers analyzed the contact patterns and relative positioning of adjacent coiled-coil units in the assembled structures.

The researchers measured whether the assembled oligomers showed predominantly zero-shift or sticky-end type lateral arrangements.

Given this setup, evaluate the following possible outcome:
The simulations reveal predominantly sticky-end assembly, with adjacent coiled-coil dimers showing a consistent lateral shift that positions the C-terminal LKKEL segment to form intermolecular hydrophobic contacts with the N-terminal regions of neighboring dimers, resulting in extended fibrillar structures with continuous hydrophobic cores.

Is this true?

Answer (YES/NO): NO